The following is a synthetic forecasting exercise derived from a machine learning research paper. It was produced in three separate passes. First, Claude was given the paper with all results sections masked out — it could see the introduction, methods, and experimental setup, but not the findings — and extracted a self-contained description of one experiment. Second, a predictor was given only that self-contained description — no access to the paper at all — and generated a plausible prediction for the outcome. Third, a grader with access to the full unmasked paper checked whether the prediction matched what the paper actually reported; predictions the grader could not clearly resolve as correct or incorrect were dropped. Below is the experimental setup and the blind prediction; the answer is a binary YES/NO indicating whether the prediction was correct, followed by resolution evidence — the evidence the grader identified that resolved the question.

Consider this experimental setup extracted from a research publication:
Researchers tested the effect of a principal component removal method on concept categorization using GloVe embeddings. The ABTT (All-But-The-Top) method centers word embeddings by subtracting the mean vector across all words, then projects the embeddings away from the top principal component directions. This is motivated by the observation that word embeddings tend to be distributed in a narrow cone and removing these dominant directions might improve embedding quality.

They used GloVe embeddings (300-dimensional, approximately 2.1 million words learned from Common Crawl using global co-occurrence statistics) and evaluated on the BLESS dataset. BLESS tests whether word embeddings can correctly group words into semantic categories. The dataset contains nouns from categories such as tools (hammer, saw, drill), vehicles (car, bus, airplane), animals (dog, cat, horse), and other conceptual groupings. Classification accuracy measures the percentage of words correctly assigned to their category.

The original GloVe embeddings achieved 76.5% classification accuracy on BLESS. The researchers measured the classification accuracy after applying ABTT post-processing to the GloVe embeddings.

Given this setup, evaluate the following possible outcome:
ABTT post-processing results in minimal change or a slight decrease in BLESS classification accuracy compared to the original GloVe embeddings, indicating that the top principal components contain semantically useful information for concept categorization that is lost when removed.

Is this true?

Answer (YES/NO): YES